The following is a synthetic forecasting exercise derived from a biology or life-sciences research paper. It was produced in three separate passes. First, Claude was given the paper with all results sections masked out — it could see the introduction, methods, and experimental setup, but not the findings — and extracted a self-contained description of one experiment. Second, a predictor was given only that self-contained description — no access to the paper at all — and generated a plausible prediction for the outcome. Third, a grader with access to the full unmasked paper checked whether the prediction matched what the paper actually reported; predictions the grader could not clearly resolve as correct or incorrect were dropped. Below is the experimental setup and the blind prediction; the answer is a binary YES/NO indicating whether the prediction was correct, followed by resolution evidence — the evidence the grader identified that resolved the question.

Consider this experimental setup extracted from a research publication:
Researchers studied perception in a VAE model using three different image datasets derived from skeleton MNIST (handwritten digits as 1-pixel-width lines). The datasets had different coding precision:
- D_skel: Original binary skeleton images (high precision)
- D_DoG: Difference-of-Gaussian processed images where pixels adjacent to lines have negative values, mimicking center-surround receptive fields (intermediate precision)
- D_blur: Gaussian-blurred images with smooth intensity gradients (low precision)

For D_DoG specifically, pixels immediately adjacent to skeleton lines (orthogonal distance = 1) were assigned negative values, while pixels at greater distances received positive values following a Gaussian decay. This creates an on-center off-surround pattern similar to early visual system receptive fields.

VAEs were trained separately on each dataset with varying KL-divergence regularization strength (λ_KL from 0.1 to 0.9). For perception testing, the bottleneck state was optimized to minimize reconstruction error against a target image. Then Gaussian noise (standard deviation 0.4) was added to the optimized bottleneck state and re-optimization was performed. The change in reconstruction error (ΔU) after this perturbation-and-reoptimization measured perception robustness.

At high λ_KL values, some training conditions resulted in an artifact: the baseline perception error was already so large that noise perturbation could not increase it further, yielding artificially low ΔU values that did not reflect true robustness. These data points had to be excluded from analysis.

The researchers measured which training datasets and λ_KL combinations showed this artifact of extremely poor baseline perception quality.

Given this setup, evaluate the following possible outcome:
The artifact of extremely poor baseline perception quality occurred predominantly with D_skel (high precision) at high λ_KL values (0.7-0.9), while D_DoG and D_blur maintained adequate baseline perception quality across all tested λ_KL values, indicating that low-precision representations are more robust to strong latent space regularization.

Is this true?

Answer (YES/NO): NO